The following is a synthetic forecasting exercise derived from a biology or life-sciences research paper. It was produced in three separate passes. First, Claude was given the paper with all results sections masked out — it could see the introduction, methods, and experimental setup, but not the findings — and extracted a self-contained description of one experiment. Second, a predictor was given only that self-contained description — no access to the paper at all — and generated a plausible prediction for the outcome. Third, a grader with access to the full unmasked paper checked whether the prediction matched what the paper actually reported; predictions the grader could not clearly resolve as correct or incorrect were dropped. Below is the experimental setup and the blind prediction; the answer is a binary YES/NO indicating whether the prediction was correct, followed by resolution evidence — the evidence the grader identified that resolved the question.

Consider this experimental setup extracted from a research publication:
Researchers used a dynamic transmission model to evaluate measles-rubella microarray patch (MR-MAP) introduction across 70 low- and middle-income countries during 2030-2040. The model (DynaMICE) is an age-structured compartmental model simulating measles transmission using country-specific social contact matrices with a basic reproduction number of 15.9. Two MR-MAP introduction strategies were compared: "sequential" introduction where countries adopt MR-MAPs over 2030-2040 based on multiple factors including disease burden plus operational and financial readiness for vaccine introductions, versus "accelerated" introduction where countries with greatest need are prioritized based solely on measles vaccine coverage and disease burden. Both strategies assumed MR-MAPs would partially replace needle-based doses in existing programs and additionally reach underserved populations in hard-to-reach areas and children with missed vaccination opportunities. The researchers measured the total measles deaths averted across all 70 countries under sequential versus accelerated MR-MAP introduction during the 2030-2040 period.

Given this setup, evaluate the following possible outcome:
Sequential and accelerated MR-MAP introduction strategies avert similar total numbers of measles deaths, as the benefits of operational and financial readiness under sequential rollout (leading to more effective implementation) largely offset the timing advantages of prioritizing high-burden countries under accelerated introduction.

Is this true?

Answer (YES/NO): NO